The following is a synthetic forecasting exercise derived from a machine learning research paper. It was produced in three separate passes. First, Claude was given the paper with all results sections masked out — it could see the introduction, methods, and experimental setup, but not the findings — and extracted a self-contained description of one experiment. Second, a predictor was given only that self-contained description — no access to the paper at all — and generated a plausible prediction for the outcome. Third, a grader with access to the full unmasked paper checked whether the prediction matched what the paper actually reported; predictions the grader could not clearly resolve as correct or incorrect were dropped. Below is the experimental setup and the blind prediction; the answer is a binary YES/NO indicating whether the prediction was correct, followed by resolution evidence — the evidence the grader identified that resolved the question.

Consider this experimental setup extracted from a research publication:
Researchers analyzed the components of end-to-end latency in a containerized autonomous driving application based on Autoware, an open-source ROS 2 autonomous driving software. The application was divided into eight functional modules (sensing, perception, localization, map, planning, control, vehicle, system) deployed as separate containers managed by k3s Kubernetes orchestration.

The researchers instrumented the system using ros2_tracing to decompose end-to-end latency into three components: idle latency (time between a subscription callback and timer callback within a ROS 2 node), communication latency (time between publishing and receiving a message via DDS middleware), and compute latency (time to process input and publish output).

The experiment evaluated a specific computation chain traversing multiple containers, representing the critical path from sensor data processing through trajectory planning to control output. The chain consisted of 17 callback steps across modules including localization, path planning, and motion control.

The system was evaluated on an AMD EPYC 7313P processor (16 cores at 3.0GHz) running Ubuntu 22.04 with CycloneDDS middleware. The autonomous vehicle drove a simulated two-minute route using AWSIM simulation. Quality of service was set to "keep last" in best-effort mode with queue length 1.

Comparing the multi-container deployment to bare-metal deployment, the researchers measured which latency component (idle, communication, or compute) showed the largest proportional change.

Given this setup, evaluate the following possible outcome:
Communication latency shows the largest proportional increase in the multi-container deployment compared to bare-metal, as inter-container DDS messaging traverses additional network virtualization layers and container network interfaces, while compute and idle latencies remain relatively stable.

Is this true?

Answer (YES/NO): NO